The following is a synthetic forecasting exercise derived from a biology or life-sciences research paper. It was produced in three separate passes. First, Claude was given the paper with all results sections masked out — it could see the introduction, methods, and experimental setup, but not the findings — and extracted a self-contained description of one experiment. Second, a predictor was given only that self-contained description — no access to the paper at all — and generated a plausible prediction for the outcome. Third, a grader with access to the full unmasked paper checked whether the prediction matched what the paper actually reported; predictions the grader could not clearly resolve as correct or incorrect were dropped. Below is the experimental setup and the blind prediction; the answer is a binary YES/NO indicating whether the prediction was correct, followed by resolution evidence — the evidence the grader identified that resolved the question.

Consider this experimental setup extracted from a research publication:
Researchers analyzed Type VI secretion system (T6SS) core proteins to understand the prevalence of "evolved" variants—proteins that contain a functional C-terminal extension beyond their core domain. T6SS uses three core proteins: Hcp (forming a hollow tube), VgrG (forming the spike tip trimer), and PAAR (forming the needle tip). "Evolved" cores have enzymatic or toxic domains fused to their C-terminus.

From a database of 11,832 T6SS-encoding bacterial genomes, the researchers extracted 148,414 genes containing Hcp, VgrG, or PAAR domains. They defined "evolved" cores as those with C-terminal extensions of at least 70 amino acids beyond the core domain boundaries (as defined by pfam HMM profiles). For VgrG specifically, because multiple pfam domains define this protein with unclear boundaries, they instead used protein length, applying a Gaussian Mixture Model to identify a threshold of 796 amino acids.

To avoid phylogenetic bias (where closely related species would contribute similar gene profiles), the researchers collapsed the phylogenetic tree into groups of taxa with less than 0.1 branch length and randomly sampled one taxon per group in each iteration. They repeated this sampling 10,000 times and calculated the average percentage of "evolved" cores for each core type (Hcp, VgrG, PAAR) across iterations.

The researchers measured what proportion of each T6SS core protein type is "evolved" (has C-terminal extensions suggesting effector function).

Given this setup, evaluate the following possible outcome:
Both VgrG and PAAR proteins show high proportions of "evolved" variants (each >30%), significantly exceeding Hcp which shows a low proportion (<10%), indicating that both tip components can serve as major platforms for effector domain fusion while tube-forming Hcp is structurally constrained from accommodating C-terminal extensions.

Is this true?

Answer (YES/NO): NO